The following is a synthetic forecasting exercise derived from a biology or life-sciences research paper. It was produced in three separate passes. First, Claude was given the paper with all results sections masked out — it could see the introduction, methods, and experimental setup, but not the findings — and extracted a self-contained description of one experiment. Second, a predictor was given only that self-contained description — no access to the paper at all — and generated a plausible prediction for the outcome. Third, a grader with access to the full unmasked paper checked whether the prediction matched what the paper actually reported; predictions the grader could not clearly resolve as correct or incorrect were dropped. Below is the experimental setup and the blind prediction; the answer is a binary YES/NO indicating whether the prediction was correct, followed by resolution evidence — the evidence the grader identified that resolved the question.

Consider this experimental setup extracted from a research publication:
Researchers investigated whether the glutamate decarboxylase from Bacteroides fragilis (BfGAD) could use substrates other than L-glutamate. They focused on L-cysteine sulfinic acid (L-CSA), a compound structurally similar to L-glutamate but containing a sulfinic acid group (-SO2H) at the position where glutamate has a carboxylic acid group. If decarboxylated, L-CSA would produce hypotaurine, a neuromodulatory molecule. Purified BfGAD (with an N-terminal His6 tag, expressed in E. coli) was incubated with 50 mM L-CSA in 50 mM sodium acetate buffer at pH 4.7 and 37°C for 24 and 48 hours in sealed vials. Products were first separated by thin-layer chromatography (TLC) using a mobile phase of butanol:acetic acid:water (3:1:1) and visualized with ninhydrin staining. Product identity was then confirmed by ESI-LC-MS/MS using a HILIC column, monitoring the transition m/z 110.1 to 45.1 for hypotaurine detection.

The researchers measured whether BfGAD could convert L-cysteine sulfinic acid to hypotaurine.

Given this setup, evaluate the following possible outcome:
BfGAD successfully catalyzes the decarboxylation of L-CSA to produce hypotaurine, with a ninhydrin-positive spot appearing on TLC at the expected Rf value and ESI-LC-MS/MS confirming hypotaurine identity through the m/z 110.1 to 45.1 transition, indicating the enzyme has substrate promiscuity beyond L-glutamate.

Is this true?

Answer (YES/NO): YES